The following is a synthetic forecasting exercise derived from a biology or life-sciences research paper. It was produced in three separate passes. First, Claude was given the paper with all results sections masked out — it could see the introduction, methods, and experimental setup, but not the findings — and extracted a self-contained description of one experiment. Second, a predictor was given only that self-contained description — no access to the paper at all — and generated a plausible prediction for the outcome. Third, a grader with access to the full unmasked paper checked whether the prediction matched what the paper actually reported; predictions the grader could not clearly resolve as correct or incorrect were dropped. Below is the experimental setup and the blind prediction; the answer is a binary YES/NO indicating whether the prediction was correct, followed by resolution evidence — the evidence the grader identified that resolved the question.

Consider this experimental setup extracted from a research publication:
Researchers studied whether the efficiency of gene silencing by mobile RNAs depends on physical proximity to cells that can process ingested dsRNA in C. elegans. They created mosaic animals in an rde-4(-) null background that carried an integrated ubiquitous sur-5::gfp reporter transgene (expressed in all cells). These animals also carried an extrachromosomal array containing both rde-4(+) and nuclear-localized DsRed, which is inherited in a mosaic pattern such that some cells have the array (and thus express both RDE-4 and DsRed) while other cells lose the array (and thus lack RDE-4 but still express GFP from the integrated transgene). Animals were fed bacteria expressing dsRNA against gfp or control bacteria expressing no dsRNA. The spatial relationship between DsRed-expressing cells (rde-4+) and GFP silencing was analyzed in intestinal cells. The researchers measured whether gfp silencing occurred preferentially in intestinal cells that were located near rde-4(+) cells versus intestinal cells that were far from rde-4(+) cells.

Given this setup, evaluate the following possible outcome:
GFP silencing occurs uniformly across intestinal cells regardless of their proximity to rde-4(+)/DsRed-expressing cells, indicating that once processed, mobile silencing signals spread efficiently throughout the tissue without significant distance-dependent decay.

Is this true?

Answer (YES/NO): NO